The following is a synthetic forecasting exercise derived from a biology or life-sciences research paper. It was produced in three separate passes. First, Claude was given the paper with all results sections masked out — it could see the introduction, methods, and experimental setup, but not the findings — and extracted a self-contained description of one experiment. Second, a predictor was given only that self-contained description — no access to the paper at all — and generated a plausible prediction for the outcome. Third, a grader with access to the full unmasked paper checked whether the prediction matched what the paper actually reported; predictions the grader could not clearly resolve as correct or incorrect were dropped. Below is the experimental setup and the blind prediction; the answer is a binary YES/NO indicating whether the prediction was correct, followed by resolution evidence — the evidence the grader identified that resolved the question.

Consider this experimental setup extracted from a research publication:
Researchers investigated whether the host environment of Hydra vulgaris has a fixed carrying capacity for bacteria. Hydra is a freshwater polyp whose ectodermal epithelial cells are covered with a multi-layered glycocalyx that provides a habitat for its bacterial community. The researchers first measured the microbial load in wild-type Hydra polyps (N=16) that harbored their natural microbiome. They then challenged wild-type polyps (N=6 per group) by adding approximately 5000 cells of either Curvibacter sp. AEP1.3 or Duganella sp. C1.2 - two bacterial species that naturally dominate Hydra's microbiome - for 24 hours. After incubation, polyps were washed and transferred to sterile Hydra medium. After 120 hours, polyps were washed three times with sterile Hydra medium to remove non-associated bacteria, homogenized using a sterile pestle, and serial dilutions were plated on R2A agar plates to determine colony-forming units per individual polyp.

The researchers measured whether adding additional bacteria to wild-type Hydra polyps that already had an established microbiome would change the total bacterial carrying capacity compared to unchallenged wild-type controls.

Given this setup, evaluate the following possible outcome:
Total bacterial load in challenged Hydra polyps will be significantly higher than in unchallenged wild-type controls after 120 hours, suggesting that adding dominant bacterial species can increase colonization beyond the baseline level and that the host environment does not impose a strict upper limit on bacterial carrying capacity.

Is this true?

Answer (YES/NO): NO